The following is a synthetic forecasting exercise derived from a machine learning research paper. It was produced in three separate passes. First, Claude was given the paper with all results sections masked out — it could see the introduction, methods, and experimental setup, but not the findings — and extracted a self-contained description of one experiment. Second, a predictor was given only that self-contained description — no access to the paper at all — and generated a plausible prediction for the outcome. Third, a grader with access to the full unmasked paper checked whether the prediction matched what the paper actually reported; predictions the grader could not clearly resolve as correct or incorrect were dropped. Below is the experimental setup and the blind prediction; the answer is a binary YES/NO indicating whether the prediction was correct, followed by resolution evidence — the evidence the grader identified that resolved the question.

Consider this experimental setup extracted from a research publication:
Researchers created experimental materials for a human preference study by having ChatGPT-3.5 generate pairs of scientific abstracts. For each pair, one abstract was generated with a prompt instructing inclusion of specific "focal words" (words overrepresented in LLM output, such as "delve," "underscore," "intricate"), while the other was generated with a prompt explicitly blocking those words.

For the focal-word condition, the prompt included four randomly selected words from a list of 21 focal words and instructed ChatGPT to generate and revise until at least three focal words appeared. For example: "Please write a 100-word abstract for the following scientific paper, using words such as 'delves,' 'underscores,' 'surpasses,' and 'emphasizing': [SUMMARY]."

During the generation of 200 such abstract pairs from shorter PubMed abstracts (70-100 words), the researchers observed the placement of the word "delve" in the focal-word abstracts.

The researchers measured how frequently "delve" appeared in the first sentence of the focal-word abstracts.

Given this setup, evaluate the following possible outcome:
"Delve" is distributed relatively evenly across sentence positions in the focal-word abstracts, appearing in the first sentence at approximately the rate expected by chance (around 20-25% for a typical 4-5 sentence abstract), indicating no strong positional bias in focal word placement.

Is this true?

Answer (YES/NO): NO